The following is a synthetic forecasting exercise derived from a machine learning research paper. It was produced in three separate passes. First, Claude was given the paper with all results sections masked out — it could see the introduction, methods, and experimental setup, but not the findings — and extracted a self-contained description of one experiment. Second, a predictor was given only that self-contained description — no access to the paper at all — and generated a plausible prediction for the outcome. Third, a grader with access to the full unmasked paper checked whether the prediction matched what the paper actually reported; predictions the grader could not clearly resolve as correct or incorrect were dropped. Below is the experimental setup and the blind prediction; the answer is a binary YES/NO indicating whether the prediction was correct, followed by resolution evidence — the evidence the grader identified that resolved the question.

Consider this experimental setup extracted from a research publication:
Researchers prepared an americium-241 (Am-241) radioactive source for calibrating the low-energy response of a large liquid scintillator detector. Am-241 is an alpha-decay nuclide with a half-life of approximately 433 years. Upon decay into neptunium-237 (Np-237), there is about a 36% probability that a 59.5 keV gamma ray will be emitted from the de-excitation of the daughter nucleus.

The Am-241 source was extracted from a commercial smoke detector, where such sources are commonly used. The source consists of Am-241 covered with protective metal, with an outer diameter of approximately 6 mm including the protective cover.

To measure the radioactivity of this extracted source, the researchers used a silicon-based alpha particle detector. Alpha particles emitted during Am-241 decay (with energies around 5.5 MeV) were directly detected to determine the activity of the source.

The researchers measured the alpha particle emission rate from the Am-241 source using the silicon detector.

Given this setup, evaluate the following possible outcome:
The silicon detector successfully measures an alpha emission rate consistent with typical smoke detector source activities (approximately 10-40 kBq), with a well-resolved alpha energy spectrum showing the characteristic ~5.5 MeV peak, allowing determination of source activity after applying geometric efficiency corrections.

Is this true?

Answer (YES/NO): NO